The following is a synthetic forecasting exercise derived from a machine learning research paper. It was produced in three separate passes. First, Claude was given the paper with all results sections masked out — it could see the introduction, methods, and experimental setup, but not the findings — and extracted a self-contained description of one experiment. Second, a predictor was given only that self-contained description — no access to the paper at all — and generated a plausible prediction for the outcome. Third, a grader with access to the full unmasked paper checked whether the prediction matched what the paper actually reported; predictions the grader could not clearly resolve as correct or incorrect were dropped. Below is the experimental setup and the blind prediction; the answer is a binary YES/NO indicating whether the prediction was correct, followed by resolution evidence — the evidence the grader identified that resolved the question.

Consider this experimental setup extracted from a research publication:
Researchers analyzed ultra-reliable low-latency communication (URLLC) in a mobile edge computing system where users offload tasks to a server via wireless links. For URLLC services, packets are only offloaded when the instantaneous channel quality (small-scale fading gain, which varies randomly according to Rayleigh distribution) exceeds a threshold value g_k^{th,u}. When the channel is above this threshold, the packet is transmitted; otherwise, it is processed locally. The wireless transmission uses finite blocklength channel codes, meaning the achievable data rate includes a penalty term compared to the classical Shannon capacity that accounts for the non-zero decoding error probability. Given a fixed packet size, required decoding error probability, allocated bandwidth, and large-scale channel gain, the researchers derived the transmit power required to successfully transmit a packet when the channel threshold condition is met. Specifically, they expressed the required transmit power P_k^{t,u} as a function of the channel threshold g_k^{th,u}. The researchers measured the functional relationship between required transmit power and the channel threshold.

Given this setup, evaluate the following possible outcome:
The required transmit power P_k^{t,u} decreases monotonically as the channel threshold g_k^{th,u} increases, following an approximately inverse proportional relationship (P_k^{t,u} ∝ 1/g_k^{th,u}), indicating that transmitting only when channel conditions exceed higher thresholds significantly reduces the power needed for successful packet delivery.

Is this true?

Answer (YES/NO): YES